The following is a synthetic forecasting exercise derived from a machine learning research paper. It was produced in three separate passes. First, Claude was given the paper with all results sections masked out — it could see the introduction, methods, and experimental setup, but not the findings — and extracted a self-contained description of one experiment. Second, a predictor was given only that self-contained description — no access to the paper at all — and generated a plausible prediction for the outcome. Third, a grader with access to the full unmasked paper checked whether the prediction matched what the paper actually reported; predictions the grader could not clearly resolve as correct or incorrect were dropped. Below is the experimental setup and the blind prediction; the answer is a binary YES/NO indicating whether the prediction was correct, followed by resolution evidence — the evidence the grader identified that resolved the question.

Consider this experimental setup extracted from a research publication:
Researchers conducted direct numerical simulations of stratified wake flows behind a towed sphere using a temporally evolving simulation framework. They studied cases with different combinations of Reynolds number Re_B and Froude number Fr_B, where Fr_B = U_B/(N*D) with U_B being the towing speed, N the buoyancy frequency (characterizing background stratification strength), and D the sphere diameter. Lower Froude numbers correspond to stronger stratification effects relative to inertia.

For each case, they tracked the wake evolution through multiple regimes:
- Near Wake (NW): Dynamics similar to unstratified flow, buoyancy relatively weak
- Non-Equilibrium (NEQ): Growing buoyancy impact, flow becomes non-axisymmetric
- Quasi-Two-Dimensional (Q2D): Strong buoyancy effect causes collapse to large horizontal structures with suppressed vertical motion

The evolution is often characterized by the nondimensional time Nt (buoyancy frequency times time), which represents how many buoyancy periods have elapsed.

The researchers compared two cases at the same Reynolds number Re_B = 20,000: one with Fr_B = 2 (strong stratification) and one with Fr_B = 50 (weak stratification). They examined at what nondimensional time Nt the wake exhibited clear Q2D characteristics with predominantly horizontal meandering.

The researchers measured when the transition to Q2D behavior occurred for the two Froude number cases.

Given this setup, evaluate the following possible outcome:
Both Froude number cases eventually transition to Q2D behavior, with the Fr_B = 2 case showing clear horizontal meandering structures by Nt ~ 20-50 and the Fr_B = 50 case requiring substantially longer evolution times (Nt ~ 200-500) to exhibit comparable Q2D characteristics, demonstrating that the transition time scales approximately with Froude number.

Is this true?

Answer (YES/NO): NO